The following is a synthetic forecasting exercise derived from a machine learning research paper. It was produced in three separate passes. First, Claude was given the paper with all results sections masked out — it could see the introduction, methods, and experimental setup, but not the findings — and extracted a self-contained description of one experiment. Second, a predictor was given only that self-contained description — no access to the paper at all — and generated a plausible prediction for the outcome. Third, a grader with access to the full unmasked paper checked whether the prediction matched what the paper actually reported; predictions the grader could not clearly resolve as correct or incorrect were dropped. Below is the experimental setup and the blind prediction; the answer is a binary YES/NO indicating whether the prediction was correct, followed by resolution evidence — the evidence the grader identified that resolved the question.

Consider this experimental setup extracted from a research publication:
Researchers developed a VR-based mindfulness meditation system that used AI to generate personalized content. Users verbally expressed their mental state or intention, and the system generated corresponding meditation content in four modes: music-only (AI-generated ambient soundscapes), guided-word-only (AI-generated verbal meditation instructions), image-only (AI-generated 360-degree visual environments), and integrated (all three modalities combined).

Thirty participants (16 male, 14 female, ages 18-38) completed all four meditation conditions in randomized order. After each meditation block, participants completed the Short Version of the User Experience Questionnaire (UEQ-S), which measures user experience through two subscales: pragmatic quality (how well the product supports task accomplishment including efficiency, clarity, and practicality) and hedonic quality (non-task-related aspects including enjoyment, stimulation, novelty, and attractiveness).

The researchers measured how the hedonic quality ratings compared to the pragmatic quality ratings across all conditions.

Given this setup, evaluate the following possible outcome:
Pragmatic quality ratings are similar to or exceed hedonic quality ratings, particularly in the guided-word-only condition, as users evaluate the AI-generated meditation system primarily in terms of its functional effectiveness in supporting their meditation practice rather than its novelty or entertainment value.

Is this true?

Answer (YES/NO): YES